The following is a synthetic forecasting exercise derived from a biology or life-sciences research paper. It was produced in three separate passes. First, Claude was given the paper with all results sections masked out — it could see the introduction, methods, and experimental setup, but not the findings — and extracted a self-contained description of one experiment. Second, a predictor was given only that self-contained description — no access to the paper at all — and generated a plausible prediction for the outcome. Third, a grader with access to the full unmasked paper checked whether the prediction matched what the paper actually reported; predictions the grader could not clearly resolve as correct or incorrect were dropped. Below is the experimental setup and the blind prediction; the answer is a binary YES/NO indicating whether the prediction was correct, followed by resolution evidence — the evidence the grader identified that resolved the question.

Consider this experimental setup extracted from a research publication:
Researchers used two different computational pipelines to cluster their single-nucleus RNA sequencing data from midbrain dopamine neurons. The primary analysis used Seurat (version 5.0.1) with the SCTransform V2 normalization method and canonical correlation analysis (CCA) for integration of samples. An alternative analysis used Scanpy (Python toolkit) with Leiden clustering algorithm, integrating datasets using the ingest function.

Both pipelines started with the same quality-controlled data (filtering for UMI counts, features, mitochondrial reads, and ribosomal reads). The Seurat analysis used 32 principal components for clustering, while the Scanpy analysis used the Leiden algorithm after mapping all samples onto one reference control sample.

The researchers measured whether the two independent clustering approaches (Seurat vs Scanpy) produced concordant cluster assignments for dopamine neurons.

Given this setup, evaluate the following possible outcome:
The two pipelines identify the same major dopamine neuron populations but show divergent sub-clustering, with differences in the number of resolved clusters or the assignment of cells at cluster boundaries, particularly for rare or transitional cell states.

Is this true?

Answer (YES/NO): NO